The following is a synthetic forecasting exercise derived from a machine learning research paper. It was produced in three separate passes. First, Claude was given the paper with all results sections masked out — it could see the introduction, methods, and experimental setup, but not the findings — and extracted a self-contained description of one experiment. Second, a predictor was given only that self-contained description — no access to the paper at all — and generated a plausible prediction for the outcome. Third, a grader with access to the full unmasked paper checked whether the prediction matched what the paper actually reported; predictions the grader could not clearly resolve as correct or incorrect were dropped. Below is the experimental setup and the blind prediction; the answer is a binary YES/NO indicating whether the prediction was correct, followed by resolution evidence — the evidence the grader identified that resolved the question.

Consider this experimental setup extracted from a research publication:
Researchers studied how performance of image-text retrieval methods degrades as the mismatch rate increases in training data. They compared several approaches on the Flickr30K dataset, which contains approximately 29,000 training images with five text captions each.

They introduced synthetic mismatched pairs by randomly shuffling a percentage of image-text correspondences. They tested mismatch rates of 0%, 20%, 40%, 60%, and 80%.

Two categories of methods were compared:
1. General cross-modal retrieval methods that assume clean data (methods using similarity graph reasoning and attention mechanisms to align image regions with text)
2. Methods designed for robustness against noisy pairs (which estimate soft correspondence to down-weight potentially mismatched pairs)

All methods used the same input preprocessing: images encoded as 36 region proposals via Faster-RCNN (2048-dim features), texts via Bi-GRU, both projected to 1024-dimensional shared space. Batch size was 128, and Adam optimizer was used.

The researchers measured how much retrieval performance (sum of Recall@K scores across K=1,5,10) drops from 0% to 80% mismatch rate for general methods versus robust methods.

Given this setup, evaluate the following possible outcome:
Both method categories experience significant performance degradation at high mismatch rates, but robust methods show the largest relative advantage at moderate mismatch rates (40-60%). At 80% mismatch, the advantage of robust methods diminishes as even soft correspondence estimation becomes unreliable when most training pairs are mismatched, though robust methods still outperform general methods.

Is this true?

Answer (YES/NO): NO